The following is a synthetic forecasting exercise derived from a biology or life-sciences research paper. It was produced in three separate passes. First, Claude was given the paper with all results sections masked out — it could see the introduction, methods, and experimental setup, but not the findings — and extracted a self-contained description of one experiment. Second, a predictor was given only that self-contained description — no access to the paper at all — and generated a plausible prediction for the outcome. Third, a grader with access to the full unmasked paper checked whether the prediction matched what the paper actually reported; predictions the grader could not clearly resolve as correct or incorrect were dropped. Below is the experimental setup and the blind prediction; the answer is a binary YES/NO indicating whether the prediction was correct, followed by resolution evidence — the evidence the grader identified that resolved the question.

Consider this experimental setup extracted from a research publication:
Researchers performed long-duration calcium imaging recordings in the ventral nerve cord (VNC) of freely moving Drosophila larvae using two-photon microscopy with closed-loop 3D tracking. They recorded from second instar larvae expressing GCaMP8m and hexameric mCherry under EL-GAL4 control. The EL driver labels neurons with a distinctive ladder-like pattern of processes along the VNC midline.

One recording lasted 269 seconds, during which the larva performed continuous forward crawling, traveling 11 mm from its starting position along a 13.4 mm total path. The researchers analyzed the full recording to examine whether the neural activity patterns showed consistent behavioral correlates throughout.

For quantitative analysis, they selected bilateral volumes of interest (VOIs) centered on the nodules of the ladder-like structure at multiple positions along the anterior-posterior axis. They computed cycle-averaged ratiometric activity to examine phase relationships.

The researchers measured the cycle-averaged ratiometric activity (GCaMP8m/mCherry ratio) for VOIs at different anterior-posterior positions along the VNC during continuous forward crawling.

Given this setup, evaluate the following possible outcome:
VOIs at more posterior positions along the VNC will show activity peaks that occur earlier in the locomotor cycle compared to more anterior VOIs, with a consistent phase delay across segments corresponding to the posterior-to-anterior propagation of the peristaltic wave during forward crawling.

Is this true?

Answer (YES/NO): YES